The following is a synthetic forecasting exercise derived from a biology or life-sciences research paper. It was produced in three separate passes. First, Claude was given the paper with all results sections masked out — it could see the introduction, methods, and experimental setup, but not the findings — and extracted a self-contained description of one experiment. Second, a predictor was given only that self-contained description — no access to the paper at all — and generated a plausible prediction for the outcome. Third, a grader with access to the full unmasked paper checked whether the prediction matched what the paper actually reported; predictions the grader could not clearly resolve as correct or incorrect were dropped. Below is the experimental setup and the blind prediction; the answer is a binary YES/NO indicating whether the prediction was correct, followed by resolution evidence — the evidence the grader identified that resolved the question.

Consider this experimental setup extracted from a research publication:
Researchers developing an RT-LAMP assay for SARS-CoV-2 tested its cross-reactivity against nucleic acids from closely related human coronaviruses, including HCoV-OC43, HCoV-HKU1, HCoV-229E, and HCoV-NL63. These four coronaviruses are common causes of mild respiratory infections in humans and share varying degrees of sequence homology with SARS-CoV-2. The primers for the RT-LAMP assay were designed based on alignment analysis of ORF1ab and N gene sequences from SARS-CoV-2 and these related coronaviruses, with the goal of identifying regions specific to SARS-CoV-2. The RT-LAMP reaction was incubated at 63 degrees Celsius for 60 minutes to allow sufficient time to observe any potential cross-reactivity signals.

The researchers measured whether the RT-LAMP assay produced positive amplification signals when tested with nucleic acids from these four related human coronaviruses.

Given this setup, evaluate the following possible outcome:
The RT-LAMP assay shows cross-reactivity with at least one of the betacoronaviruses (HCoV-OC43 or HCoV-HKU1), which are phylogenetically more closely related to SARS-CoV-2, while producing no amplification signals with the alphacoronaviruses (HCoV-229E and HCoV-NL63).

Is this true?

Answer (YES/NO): NO